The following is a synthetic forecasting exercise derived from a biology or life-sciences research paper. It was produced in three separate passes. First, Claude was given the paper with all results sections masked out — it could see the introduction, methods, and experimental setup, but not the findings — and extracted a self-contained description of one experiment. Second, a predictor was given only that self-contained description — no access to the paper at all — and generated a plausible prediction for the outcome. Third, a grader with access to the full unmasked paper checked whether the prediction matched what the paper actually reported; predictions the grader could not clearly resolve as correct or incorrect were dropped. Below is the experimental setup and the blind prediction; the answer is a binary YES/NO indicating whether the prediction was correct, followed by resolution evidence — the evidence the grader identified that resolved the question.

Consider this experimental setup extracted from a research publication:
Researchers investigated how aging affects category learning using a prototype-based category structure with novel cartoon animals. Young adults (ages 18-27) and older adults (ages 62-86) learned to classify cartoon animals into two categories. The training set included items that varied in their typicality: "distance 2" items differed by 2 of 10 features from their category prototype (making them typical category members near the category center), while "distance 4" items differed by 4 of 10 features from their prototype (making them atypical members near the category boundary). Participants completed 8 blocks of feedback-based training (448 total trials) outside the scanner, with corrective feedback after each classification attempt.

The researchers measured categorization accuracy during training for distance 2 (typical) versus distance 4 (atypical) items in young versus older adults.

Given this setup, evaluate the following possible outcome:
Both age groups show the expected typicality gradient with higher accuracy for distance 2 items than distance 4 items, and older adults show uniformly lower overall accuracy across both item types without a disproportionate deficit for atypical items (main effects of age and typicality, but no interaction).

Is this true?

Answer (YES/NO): NO